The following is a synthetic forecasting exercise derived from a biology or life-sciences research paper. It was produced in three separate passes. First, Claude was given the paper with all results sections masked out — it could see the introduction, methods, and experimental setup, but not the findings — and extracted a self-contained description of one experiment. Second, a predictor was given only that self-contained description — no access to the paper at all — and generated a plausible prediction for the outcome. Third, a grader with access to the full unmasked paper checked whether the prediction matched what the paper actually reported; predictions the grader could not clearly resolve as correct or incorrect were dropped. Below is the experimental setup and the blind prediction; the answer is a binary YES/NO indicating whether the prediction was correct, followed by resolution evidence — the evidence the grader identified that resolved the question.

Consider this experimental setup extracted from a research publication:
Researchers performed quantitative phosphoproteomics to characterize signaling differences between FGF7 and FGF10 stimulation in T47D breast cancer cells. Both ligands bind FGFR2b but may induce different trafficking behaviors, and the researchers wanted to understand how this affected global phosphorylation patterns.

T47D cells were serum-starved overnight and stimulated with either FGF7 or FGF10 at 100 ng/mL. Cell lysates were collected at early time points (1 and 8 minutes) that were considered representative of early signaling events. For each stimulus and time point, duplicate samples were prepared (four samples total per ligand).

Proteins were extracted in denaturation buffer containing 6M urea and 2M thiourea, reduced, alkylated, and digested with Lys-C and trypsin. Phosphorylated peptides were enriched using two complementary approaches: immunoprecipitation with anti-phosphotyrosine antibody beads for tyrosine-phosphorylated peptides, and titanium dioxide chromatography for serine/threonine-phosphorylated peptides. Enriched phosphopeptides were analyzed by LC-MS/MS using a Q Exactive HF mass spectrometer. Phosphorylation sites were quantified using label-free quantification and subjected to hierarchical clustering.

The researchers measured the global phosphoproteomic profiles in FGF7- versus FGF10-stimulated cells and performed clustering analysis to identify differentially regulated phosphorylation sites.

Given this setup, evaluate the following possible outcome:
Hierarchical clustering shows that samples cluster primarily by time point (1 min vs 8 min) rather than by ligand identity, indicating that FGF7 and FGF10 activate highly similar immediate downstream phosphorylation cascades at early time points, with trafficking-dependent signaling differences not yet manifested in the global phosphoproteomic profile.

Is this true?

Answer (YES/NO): NO